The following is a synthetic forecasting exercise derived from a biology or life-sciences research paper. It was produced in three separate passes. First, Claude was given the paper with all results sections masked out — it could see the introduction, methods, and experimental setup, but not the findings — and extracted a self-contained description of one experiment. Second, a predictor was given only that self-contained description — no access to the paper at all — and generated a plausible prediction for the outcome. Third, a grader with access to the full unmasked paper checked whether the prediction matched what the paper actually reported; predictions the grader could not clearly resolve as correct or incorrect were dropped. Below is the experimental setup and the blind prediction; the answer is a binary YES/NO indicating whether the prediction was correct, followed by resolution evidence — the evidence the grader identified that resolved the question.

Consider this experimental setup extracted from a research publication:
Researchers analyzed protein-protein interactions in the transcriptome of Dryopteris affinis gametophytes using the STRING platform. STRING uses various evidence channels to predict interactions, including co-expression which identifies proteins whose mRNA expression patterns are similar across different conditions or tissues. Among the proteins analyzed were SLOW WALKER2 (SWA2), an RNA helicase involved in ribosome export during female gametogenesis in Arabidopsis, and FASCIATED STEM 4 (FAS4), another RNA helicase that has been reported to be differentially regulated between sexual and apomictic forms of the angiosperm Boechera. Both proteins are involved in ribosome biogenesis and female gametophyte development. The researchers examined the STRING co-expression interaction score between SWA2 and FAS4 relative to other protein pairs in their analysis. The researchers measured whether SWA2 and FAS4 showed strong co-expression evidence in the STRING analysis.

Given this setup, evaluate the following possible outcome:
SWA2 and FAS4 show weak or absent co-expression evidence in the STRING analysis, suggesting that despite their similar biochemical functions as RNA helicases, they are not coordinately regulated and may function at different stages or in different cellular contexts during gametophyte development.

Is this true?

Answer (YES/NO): NO